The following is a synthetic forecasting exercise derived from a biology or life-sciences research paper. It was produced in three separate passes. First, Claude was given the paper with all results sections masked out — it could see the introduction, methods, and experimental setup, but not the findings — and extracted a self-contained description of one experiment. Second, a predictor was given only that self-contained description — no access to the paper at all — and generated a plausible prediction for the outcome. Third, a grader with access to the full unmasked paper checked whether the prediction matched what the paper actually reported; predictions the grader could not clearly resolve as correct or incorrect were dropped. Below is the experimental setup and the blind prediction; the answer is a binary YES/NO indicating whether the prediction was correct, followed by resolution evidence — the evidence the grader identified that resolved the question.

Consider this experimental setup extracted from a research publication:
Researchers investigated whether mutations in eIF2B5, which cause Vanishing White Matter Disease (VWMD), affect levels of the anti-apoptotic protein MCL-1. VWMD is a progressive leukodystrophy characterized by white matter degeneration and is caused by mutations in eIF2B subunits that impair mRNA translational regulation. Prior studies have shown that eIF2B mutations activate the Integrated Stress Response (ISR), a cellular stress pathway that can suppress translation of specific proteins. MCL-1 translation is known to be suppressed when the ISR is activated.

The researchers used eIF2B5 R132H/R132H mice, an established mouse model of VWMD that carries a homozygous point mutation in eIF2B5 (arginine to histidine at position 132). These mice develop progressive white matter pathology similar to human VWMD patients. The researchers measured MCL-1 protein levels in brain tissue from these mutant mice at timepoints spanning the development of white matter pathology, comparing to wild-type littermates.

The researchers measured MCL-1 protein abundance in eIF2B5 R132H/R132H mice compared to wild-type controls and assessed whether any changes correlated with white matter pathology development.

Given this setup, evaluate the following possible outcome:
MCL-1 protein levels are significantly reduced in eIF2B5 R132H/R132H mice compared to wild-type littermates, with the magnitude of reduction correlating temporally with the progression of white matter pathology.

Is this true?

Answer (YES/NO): YES